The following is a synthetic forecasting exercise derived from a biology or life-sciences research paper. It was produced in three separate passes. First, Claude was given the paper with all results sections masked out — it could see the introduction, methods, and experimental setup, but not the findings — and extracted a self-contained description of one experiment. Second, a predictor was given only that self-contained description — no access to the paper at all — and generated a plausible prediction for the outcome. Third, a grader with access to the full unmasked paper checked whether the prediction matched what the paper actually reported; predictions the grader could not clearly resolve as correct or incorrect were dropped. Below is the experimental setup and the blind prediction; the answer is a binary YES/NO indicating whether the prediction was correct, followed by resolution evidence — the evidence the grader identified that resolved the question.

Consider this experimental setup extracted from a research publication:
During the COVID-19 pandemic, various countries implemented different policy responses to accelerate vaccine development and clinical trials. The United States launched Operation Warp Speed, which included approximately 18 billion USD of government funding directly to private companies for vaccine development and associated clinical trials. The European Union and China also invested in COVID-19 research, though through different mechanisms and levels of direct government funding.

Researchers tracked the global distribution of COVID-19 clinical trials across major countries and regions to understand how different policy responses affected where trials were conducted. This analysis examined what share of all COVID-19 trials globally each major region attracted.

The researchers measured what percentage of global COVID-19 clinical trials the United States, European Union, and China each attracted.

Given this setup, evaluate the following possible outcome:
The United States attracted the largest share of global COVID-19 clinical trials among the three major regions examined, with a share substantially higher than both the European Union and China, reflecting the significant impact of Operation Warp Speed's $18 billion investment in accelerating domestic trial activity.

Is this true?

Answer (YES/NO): YES